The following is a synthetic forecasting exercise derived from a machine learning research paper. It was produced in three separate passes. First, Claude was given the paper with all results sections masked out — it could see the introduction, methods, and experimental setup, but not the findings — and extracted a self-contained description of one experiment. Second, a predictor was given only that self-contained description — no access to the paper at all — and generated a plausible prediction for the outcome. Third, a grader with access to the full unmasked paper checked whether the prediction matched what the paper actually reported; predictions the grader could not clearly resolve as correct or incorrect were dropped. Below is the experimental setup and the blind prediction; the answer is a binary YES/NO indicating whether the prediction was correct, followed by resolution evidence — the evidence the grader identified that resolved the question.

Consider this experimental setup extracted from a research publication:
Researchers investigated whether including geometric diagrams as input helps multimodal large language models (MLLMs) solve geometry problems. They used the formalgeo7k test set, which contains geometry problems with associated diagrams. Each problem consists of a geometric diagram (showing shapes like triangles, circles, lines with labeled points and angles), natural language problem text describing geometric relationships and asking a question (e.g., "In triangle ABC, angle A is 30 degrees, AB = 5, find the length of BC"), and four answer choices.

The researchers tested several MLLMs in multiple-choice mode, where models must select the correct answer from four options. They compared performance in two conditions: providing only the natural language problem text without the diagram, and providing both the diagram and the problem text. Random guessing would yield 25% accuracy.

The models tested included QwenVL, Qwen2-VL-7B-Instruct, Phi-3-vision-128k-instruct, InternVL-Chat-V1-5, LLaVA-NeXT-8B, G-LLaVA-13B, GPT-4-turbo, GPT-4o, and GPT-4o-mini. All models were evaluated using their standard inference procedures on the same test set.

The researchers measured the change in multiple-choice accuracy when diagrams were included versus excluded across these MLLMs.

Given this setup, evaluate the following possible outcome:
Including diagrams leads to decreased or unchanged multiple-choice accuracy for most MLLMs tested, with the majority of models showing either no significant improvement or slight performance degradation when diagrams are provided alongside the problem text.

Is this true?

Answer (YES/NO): YES